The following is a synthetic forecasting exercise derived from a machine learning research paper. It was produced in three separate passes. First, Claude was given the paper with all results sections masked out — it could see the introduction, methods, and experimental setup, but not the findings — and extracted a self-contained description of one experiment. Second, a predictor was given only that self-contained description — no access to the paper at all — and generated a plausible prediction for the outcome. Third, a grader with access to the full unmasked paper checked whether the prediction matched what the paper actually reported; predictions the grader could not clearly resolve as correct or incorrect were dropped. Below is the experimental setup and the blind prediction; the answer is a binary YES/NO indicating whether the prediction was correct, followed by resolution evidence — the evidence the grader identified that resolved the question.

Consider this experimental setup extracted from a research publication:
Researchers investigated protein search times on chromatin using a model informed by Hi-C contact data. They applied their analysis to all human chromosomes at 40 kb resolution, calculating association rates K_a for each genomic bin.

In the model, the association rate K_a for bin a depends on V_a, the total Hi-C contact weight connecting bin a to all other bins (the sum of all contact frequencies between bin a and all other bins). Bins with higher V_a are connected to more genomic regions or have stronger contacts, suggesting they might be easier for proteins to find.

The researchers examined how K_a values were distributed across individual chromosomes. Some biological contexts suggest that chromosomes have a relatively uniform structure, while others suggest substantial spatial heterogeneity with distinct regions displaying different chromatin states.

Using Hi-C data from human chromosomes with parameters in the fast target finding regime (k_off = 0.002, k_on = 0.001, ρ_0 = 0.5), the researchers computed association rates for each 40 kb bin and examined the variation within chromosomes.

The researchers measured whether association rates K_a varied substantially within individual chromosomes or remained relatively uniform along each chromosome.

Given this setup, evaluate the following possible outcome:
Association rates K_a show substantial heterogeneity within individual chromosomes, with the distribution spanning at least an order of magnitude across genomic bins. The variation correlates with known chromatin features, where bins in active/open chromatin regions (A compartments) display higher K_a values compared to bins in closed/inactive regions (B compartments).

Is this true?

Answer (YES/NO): YES